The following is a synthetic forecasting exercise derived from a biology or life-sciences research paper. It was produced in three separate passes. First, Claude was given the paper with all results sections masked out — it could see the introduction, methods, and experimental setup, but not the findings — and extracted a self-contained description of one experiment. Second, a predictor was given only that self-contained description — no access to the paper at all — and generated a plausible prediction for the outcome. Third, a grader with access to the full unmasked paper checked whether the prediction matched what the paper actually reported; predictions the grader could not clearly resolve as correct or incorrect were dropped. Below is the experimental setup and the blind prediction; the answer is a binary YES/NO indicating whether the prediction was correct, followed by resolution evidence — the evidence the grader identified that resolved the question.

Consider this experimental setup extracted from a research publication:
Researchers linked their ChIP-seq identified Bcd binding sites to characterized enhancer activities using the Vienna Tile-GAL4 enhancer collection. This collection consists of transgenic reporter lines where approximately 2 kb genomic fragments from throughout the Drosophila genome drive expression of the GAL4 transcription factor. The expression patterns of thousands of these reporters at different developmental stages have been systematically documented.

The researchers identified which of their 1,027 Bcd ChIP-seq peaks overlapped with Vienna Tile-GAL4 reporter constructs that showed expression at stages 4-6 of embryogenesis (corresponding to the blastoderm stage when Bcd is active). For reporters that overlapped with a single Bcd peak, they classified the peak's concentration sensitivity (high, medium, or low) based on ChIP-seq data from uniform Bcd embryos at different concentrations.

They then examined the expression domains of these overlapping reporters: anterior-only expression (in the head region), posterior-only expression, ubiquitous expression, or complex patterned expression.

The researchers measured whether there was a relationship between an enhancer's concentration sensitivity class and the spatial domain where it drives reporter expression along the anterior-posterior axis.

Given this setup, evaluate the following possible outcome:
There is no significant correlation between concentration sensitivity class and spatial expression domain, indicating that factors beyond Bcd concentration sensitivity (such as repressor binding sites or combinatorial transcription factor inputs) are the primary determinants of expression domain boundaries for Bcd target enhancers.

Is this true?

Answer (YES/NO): NO